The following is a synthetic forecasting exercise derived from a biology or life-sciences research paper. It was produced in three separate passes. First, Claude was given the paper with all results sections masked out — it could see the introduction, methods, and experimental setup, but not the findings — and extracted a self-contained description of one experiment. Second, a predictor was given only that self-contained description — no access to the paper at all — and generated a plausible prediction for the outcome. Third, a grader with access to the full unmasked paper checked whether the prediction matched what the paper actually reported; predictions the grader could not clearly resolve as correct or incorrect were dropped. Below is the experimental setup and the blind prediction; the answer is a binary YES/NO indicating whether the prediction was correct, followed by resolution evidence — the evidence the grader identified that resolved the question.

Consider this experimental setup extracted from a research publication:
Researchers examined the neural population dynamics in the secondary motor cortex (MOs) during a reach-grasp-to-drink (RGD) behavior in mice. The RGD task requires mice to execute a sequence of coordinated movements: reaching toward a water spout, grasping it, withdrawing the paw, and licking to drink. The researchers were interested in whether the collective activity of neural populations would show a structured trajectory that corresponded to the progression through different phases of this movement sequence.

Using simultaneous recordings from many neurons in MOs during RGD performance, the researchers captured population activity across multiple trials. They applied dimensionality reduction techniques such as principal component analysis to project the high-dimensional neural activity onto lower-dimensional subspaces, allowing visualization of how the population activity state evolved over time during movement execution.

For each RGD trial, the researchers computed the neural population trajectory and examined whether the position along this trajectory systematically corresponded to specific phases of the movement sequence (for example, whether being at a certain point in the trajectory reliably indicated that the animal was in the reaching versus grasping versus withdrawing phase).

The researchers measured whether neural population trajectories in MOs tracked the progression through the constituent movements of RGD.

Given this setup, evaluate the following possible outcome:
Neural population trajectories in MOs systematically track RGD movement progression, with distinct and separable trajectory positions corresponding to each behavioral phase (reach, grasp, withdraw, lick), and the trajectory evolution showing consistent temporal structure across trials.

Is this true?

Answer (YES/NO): YES